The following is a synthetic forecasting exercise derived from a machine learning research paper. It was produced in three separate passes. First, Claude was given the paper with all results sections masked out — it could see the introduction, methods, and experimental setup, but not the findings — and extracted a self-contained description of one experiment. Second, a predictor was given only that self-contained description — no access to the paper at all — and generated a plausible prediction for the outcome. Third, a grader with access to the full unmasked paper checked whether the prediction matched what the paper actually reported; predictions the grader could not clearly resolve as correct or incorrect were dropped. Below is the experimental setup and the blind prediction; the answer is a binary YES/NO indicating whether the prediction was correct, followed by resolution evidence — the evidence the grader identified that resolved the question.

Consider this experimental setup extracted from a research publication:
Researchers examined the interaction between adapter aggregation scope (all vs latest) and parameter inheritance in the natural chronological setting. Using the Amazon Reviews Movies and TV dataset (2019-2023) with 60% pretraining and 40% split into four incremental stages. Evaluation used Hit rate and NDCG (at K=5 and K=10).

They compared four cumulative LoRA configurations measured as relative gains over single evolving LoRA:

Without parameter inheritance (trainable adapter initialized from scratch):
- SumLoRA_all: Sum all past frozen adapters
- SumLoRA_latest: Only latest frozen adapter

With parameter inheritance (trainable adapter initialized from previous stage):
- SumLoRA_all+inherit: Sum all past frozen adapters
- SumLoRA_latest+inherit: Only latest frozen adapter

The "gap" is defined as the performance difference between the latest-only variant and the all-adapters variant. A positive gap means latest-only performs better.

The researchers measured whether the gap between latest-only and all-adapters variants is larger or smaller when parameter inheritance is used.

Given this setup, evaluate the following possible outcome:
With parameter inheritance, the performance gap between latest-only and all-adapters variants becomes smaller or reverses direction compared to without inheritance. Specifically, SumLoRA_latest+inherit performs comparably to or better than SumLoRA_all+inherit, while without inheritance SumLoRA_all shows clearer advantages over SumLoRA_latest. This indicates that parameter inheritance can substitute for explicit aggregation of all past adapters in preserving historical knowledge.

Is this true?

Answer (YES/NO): NO